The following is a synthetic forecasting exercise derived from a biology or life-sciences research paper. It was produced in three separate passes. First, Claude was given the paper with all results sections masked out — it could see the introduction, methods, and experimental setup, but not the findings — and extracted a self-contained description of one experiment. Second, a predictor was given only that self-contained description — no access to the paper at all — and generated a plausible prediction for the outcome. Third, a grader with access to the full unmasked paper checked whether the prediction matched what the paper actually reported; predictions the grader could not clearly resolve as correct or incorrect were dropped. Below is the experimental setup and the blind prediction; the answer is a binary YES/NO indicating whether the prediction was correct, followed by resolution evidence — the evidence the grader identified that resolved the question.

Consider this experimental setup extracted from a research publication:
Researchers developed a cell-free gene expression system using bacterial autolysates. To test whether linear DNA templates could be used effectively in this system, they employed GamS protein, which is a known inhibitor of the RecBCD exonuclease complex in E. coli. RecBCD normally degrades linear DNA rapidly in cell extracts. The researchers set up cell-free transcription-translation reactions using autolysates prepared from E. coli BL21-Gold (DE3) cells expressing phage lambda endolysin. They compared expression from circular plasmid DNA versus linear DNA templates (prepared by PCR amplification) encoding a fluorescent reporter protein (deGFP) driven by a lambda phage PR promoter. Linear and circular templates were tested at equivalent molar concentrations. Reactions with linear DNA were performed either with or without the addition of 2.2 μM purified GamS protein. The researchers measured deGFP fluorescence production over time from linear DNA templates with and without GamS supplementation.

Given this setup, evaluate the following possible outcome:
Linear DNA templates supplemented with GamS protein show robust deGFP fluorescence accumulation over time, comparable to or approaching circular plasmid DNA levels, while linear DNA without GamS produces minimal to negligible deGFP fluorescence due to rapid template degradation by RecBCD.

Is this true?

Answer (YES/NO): YES